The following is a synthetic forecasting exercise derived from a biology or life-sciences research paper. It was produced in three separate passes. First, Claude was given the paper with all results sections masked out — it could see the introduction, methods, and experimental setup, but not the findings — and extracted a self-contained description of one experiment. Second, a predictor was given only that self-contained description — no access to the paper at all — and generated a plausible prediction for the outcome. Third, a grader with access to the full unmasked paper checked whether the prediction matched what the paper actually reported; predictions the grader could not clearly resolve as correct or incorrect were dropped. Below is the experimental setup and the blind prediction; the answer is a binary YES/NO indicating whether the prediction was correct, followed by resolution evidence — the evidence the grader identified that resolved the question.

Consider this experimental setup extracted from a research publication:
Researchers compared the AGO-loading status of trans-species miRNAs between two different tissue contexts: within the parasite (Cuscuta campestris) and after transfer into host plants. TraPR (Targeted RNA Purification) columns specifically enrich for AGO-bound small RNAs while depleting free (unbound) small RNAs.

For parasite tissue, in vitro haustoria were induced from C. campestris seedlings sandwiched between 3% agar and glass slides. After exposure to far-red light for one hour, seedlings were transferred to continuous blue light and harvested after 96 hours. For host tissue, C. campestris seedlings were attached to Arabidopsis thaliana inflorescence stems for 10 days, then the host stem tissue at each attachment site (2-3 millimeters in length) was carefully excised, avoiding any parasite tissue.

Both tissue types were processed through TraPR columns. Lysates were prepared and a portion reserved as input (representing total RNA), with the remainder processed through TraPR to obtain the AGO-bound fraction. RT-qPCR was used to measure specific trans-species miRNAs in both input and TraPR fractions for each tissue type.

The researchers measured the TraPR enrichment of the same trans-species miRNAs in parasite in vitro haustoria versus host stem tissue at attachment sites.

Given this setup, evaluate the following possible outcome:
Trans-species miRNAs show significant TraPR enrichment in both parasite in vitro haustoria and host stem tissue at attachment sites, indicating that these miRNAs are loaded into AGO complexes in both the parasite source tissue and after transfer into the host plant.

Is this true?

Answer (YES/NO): NO